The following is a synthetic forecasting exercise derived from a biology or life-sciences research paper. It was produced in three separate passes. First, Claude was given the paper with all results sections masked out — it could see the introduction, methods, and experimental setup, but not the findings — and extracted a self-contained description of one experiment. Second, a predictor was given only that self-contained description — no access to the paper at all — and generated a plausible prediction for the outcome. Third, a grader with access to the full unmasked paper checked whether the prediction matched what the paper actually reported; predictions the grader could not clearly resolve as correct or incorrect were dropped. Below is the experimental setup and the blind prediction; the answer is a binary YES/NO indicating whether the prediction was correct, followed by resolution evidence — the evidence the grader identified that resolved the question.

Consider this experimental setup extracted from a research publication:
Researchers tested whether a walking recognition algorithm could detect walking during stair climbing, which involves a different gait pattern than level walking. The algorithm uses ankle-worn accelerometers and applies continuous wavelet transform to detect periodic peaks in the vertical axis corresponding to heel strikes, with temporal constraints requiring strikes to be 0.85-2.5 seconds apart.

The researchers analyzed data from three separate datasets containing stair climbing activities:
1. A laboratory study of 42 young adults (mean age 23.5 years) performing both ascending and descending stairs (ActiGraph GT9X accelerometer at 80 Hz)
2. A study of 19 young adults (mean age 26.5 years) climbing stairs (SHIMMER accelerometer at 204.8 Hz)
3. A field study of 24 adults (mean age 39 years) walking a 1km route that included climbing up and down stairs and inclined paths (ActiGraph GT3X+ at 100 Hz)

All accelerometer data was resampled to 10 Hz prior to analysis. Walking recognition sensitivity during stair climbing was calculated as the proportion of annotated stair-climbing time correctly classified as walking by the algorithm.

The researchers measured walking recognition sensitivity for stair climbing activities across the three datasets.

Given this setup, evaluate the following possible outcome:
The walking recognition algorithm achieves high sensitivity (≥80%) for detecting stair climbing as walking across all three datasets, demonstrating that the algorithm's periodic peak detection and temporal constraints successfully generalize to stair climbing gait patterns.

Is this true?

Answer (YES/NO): YES